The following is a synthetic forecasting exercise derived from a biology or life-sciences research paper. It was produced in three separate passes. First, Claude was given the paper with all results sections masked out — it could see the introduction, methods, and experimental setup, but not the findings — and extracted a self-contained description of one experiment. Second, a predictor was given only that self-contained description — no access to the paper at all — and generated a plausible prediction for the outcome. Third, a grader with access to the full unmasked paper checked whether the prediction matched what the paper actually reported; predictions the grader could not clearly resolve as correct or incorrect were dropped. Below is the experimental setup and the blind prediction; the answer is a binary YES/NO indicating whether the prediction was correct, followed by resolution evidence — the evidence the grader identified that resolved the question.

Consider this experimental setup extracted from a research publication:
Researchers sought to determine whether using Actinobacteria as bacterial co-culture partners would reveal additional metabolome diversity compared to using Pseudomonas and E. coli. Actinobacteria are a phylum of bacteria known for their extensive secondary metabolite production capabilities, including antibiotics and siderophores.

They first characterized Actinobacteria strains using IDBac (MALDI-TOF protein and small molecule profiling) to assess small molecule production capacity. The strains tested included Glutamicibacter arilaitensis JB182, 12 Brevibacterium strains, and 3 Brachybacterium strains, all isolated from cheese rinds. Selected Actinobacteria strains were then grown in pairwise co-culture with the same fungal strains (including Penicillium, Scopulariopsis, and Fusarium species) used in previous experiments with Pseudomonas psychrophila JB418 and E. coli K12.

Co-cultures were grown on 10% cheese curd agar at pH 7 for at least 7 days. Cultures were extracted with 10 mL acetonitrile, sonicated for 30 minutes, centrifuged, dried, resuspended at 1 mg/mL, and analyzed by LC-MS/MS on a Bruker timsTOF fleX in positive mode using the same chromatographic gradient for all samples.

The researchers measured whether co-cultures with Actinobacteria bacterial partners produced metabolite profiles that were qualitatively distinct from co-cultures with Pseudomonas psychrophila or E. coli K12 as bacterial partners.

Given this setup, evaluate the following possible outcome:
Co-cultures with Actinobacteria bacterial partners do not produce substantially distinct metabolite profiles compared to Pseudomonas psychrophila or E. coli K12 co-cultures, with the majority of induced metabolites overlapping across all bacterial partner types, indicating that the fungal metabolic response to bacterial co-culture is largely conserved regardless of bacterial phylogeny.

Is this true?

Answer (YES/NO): YES